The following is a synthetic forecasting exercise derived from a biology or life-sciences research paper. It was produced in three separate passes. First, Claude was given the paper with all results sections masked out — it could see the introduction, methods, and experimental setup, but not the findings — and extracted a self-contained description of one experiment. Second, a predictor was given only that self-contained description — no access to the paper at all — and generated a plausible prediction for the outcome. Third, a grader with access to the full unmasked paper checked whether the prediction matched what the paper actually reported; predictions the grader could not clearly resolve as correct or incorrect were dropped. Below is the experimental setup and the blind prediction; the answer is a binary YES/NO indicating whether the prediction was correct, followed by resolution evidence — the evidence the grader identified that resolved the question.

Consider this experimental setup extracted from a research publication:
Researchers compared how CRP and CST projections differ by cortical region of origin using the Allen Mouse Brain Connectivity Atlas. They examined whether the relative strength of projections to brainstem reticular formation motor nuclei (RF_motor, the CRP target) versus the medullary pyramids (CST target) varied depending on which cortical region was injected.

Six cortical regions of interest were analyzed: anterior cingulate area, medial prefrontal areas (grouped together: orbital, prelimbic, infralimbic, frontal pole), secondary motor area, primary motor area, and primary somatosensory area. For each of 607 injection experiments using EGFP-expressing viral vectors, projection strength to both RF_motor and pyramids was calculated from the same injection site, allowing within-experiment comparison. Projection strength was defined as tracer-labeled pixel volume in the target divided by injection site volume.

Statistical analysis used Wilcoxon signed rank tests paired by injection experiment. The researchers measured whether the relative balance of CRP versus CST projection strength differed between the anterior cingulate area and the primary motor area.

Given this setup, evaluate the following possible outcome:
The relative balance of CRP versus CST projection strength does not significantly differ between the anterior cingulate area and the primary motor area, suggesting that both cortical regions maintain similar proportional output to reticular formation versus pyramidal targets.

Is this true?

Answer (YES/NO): NO